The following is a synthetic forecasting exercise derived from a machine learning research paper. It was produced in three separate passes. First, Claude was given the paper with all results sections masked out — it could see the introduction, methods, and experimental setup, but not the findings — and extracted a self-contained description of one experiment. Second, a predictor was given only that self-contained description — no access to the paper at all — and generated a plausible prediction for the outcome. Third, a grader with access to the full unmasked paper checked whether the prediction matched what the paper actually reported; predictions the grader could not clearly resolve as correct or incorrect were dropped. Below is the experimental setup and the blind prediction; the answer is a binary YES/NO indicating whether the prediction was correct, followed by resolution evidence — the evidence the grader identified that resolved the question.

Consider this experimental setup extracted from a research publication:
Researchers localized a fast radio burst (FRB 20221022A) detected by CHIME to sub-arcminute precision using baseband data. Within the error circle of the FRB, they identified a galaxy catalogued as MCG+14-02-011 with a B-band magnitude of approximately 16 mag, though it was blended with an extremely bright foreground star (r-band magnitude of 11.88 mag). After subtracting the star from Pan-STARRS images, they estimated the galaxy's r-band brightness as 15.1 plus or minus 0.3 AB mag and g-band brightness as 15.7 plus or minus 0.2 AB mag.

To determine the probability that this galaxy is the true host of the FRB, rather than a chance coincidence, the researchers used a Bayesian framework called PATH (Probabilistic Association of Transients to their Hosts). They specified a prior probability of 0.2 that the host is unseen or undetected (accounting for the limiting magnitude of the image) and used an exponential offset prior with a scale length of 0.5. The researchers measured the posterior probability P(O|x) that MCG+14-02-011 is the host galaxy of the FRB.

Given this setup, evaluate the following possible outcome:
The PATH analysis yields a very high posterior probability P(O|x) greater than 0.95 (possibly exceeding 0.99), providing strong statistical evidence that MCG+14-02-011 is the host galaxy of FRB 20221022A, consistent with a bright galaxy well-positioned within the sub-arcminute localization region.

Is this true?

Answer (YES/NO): YES